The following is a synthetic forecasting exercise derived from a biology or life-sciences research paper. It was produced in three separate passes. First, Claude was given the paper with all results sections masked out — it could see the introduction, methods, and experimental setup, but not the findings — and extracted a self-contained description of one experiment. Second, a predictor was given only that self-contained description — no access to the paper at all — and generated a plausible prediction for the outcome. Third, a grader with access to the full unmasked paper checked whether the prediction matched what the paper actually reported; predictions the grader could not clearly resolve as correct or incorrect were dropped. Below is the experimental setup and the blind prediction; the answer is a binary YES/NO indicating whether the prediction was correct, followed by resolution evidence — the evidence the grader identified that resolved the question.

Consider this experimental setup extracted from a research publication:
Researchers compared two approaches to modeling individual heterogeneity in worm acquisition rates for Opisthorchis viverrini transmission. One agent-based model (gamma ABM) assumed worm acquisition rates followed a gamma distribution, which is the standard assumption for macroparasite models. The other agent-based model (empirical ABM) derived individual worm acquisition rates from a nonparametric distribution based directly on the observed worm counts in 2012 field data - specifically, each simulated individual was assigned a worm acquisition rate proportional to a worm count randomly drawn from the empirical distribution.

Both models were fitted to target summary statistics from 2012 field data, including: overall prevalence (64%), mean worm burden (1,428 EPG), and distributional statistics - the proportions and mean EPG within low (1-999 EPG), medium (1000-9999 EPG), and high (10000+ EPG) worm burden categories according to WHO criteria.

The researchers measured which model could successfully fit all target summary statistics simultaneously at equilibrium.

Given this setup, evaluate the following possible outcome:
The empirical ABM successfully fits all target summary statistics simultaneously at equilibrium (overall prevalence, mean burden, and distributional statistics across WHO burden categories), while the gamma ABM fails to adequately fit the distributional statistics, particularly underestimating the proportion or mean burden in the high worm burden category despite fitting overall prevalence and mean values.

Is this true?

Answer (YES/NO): NO